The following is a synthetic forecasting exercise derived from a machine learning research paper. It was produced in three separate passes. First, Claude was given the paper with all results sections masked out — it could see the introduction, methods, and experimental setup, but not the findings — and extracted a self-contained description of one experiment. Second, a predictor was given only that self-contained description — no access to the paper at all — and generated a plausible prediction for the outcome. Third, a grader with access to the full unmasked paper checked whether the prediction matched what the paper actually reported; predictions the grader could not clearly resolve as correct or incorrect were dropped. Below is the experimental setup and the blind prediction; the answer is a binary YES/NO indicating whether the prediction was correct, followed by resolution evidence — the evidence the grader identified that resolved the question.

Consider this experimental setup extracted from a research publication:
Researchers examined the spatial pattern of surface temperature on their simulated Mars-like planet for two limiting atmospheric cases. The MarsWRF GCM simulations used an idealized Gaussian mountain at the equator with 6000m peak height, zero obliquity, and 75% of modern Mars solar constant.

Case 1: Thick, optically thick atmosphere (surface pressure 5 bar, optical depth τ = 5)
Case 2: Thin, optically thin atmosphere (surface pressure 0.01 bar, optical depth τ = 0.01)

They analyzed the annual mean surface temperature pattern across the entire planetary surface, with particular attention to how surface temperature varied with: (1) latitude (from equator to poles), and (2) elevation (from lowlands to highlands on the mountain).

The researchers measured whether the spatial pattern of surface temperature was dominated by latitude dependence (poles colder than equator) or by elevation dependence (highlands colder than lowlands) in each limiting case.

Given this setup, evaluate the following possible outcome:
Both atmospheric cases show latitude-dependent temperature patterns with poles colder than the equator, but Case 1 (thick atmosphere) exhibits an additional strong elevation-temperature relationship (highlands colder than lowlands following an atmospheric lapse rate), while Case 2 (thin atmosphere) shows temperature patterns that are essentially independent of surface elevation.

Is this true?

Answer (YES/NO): YES